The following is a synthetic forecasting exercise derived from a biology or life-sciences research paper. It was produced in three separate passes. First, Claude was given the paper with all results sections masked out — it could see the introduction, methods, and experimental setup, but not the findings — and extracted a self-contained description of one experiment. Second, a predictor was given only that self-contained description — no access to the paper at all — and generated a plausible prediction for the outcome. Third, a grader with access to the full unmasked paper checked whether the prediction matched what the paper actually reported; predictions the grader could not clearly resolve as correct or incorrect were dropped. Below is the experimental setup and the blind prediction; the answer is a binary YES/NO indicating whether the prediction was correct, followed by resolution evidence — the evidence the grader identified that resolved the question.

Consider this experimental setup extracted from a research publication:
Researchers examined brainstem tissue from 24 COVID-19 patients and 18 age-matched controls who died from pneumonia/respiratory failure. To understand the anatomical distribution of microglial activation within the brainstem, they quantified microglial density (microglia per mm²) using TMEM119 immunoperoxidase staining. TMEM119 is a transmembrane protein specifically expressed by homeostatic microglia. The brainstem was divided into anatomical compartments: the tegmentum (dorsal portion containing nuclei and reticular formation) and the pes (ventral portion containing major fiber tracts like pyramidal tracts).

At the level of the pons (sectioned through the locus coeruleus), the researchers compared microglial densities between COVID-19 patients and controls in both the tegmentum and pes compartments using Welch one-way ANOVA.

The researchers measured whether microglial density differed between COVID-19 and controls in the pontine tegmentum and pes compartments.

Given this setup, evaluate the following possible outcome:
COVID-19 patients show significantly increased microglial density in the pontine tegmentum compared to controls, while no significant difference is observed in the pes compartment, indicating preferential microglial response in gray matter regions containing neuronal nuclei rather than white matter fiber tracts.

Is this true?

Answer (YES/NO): NO